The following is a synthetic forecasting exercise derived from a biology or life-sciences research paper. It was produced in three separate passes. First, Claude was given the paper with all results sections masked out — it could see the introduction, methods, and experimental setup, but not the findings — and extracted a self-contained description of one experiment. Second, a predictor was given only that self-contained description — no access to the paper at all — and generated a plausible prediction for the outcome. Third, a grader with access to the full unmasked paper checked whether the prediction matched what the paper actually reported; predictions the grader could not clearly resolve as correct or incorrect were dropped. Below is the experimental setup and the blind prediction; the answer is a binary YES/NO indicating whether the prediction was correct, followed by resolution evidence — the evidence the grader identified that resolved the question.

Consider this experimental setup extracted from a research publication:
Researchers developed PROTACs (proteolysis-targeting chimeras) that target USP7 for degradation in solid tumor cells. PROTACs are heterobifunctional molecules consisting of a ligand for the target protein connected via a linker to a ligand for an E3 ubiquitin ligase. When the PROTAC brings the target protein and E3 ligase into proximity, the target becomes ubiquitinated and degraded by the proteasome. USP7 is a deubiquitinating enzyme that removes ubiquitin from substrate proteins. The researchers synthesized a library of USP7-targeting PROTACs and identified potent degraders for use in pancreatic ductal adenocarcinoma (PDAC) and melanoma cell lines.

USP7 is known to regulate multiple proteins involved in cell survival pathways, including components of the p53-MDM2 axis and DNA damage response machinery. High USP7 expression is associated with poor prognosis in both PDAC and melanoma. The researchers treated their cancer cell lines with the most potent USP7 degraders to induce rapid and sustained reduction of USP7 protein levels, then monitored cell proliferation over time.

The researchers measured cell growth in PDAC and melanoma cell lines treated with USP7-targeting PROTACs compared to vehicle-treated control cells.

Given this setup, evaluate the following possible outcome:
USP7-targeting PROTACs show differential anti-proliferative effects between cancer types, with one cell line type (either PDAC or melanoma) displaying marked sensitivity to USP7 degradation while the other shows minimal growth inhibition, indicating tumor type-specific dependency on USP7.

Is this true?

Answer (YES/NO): NO